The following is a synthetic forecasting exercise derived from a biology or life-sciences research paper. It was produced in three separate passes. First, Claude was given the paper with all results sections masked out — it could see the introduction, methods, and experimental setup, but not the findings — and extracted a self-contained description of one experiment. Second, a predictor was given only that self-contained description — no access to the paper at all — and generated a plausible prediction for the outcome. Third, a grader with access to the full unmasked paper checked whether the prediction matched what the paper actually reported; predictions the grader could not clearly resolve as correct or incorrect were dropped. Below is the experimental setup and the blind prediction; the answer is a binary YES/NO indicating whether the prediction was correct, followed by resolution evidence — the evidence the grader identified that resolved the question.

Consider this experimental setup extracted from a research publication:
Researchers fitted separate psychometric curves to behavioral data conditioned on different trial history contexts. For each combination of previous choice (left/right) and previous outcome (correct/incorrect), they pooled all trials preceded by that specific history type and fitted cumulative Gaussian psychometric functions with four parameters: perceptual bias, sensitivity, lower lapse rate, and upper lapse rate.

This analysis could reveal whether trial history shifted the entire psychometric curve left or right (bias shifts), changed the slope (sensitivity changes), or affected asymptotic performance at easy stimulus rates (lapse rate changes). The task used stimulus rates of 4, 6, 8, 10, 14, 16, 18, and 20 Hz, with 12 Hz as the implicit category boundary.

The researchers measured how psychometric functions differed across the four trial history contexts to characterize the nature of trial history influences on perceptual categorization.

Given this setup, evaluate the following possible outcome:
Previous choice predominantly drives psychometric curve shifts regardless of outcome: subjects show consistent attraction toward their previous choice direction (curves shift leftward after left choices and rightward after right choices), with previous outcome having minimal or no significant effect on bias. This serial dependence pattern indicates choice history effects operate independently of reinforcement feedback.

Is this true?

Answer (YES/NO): NO